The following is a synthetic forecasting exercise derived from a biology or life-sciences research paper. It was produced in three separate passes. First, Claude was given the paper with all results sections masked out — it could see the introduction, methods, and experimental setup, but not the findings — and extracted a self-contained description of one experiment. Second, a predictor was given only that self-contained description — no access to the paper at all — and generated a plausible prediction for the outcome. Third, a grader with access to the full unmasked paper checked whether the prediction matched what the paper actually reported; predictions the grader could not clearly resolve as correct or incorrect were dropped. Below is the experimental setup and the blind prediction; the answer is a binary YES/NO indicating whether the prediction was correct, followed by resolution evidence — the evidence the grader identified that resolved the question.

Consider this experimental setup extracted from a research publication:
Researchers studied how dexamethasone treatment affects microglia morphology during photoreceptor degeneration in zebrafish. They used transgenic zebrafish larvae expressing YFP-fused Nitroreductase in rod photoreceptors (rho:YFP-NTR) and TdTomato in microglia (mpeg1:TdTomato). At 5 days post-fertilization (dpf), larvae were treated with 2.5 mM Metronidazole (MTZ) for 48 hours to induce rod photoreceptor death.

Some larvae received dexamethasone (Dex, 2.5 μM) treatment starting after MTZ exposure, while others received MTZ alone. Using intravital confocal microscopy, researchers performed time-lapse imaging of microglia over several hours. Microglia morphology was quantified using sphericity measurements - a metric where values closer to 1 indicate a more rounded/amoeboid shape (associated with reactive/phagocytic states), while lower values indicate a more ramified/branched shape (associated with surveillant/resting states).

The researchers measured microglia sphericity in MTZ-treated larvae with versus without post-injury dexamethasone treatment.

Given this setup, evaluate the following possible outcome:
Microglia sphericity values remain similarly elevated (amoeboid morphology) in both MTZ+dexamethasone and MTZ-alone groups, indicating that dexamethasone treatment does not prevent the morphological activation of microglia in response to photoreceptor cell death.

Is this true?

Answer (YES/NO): YES